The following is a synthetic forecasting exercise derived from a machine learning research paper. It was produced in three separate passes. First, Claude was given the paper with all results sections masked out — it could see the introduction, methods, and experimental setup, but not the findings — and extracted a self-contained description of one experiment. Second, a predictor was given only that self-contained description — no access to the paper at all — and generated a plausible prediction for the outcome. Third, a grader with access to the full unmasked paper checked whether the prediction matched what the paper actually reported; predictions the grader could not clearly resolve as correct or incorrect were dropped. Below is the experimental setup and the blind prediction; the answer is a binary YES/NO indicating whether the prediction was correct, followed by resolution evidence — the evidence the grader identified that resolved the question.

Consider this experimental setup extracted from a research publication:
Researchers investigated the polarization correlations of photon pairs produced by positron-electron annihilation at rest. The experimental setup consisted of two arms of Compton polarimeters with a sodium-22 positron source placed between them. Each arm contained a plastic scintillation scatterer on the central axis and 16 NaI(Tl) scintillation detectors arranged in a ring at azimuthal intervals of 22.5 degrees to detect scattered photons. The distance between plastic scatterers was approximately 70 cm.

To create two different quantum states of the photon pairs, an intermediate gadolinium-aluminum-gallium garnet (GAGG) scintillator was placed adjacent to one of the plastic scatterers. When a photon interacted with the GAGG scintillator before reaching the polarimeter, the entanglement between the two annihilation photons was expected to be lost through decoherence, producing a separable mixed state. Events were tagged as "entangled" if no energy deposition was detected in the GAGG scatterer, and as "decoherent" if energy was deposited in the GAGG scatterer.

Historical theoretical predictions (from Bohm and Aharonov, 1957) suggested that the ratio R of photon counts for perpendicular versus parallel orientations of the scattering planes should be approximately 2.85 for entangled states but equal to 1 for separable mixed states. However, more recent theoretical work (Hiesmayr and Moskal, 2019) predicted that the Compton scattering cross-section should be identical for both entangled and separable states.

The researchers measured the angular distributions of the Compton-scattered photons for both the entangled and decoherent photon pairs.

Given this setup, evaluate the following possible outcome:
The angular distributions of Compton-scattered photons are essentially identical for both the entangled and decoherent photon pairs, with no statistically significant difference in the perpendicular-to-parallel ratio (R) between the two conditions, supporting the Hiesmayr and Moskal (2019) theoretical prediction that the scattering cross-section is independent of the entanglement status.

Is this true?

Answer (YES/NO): YES